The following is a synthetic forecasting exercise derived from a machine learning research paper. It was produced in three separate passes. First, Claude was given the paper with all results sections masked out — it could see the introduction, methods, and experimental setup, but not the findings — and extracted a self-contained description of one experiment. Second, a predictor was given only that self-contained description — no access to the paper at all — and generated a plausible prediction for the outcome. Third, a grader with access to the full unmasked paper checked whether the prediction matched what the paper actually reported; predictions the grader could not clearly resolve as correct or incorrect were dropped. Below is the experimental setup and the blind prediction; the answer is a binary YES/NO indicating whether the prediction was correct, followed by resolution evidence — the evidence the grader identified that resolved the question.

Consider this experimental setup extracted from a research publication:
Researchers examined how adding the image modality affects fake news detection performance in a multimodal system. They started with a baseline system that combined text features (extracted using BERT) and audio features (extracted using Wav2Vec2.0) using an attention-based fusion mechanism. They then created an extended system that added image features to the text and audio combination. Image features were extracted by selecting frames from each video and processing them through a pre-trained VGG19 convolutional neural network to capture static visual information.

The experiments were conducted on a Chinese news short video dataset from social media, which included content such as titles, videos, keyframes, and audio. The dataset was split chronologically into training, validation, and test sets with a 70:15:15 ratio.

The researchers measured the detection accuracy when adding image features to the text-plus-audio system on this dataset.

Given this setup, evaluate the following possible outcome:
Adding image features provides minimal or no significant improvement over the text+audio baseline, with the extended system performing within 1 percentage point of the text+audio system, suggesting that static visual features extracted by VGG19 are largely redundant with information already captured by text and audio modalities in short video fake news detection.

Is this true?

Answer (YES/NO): NO